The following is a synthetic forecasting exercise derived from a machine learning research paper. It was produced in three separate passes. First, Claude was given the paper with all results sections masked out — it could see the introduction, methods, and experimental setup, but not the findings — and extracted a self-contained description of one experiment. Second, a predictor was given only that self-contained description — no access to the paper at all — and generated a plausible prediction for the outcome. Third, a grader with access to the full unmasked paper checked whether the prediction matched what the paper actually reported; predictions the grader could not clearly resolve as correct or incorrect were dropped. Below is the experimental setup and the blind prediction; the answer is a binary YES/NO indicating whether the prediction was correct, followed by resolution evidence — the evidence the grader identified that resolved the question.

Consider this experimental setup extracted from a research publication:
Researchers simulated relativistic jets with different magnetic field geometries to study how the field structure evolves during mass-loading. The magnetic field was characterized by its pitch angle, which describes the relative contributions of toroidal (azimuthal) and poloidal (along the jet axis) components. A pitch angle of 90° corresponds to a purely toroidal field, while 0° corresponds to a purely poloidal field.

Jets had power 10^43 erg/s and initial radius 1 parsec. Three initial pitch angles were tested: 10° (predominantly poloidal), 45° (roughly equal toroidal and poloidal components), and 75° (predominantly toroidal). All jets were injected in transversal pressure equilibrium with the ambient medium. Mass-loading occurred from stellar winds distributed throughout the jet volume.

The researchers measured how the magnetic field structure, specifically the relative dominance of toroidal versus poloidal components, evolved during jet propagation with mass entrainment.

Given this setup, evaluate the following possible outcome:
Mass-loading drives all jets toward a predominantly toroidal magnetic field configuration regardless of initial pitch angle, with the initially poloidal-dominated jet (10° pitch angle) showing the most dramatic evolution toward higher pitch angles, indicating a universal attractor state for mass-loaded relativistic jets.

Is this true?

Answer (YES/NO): YES